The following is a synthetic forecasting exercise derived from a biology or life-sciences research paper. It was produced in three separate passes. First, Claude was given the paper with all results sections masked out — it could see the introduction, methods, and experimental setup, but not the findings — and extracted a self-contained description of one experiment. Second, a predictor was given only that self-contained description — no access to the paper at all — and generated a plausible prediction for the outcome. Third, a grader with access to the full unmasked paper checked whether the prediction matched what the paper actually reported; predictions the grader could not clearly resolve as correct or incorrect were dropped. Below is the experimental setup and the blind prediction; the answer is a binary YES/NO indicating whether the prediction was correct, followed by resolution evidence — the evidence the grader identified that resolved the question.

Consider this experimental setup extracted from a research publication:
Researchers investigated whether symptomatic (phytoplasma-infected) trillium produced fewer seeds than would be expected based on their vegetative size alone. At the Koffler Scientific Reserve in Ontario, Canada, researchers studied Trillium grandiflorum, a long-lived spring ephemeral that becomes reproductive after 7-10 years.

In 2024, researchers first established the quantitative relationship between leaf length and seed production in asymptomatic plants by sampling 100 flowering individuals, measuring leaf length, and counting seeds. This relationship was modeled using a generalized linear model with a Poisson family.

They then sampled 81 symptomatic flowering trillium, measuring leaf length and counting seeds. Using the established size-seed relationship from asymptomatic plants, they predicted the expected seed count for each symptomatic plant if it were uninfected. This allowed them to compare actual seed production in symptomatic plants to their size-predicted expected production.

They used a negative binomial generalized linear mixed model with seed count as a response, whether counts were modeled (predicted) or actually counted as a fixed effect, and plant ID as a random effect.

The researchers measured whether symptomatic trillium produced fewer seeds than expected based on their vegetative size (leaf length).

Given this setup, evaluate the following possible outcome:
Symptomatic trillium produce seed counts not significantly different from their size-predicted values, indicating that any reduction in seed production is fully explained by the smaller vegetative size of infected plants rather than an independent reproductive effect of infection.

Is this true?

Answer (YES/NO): NO